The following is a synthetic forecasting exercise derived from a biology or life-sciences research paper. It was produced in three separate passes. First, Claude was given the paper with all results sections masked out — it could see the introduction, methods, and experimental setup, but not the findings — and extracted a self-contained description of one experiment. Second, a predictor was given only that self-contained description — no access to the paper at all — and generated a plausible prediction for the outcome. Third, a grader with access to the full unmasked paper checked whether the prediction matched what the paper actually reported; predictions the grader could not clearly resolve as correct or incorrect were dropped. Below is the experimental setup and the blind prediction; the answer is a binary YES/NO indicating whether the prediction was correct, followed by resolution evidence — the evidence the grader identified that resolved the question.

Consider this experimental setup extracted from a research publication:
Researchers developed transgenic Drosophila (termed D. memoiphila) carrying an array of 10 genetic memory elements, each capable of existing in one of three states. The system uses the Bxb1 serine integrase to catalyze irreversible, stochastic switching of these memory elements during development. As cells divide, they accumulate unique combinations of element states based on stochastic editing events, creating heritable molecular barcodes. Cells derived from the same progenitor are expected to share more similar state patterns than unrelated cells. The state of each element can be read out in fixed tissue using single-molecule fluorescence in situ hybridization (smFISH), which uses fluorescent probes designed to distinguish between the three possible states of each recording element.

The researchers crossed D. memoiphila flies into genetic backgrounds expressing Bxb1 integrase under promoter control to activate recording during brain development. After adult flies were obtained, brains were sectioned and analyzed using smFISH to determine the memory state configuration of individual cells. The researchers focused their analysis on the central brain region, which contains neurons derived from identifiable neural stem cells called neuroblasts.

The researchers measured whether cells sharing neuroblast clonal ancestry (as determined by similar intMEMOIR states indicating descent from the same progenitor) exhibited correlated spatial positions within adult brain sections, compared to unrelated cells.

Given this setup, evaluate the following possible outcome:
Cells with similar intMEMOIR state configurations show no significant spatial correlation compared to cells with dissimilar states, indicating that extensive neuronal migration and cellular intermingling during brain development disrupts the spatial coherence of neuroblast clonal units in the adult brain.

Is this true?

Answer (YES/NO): NO